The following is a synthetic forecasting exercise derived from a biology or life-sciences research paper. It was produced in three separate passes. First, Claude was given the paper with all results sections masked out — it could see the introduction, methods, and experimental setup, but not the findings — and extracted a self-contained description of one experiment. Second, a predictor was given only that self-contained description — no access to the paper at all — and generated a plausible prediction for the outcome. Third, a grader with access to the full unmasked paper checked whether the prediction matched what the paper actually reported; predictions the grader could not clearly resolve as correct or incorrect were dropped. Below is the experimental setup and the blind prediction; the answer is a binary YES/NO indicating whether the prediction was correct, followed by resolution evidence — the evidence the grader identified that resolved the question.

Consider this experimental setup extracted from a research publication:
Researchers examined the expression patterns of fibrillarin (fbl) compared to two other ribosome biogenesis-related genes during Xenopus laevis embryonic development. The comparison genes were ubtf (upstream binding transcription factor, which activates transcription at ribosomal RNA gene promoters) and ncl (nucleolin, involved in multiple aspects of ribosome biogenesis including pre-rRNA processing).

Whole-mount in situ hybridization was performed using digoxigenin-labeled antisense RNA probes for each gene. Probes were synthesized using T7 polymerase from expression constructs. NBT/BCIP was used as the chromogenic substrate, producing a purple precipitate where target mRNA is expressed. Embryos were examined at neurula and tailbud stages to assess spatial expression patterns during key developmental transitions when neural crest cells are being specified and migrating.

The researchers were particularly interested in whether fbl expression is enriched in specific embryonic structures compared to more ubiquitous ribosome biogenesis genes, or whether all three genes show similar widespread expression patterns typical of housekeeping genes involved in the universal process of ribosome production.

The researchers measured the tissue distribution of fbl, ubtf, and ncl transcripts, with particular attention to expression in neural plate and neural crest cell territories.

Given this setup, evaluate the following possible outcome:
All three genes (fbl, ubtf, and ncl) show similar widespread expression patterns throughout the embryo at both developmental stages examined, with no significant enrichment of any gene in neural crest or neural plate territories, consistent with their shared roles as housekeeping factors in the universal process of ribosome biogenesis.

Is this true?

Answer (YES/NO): NO